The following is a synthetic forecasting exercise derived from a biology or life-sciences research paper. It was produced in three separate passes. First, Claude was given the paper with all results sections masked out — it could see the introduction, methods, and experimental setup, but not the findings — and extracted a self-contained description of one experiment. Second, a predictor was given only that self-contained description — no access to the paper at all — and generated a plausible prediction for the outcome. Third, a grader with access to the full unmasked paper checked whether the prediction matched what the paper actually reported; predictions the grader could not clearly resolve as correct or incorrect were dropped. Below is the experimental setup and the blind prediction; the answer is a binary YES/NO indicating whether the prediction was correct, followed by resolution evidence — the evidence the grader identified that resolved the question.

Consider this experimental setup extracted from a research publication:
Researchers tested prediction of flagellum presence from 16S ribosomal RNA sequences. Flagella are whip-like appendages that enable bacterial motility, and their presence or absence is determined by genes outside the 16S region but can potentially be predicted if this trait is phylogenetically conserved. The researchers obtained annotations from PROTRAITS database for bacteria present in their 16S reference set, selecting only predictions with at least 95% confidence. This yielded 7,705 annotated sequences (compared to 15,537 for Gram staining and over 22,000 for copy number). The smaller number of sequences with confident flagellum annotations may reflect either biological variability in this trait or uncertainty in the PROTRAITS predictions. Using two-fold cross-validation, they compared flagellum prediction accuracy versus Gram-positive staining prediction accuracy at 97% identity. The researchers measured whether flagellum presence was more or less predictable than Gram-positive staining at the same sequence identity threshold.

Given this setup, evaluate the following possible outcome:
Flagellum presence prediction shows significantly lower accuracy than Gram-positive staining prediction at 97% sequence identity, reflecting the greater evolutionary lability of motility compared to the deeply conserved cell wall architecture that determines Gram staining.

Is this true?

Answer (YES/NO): NO